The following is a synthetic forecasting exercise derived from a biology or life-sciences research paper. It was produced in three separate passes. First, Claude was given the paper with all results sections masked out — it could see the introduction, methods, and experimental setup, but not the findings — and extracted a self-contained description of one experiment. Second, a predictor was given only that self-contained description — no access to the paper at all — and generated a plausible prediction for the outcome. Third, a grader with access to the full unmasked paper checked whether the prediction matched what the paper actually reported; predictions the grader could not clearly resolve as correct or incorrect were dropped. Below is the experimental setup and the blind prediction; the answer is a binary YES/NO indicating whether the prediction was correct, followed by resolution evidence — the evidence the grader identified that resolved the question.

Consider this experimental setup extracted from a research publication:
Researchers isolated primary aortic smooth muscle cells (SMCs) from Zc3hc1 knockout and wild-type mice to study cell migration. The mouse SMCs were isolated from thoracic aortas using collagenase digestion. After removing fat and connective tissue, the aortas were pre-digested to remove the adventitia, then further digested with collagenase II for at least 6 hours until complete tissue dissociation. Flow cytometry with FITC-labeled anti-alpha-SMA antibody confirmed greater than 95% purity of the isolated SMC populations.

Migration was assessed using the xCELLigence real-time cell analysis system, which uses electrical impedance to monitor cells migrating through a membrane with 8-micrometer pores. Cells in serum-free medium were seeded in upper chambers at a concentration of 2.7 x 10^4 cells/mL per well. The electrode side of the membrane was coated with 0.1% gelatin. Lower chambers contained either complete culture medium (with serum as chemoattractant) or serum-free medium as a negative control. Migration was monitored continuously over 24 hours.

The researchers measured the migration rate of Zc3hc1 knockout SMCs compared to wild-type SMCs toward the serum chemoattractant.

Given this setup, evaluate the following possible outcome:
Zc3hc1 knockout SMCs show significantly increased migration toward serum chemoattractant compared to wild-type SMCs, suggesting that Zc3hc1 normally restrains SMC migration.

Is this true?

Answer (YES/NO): YES